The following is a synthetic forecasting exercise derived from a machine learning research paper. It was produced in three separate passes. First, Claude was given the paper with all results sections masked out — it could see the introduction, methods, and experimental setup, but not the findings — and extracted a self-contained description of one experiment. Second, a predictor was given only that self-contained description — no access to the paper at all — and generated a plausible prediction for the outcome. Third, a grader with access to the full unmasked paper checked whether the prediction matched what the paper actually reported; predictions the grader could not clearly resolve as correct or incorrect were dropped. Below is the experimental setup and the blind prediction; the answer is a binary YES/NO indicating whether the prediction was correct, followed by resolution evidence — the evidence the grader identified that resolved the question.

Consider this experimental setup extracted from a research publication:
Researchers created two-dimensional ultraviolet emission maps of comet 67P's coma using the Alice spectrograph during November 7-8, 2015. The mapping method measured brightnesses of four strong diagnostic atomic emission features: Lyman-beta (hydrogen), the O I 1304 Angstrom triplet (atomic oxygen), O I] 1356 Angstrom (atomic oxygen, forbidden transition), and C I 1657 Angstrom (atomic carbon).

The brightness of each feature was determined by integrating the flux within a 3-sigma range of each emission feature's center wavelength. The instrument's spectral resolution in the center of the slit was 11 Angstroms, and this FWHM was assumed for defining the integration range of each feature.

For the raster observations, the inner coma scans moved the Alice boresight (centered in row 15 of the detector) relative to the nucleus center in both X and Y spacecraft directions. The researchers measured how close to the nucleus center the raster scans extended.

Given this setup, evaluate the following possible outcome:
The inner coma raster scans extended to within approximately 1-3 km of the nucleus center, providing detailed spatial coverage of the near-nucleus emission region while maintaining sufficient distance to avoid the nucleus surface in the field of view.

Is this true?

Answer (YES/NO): NO